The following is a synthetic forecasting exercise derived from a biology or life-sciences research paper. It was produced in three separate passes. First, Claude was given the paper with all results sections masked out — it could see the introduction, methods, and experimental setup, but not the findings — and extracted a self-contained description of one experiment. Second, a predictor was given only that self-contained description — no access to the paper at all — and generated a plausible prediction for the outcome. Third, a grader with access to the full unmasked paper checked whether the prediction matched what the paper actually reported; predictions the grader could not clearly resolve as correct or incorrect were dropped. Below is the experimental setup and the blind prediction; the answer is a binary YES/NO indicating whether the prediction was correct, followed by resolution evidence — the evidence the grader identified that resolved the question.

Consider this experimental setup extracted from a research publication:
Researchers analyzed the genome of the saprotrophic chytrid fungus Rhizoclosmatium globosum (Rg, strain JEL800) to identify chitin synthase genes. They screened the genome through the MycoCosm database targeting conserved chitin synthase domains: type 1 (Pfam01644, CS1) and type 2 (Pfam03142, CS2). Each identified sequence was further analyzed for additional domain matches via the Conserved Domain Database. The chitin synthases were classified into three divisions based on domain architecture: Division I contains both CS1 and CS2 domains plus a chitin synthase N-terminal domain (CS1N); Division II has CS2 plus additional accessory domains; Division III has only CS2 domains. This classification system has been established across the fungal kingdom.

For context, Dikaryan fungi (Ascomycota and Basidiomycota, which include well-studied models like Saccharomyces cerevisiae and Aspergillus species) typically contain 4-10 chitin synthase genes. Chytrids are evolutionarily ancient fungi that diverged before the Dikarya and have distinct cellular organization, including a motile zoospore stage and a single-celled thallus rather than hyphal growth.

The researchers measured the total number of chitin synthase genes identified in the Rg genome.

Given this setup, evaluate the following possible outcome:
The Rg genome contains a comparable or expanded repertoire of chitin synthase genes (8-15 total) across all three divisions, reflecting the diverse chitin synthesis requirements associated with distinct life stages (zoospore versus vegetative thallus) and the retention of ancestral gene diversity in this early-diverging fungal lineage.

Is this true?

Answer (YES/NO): NO